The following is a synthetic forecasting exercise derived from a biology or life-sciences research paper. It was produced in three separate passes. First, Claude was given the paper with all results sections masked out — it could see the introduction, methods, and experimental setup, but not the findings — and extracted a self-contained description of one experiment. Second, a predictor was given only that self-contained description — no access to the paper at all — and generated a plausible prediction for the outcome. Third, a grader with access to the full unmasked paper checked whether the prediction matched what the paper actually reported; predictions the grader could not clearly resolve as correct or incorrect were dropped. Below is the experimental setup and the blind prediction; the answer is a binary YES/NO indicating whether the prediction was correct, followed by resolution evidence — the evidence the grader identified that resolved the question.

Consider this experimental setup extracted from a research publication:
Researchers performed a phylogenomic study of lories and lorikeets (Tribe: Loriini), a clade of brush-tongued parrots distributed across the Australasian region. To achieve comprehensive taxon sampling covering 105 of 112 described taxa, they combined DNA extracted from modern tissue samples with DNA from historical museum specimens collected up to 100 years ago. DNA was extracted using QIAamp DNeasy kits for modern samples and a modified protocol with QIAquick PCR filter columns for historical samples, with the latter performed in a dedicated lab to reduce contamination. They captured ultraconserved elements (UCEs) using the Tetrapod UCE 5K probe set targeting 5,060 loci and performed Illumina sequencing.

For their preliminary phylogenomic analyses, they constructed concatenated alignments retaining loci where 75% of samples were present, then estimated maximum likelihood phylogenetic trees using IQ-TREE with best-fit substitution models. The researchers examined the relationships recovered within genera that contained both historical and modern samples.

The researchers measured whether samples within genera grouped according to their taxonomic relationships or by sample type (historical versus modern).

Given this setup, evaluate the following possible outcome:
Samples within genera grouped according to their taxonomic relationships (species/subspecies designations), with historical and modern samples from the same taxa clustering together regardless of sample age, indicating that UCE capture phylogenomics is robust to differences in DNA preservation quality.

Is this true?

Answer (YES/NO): NO